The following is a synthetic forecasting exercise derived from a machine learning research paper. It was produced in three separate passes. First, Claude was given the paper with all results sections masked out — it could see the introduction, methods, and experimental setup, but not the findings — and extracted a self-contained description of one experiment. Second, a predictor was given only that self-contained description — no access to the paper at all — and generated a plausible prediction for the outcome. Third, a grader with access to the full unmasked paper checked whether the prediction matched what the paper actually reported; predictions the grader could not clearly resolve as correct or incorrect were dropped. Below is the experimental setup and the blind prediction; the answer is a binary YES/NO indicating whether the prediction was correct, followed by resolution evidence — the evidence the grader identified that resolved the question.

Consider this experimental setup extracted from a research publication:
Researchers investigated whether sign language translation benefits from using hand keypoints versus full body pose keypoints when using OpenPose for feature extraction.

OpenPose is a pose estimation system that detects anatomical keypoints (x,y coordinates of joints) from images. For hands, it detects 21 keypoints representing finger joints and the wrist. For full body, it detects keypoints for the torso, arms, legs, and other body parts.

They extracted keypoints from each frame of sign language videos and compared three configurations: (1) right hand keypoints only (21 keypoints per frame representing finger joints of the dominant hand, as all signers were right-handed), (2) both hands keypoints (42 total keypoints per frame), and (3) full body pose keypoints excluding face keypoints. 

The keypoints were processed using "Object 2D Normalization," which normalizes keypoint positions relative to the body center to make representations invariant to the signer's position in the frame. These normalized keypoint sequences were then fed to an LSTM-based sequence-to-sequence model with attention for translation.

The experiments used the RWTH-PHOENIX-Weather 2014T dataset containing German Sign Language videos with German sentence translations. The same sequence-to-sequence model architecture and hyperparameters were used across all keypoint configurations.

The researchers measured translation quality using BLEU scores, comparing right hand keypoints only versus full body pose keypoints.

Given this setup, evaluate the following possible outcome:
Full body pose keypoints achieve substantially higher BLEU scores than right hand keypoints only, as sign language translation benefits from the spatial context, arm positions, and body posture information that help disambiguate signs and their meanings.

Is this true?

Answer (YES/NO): YES